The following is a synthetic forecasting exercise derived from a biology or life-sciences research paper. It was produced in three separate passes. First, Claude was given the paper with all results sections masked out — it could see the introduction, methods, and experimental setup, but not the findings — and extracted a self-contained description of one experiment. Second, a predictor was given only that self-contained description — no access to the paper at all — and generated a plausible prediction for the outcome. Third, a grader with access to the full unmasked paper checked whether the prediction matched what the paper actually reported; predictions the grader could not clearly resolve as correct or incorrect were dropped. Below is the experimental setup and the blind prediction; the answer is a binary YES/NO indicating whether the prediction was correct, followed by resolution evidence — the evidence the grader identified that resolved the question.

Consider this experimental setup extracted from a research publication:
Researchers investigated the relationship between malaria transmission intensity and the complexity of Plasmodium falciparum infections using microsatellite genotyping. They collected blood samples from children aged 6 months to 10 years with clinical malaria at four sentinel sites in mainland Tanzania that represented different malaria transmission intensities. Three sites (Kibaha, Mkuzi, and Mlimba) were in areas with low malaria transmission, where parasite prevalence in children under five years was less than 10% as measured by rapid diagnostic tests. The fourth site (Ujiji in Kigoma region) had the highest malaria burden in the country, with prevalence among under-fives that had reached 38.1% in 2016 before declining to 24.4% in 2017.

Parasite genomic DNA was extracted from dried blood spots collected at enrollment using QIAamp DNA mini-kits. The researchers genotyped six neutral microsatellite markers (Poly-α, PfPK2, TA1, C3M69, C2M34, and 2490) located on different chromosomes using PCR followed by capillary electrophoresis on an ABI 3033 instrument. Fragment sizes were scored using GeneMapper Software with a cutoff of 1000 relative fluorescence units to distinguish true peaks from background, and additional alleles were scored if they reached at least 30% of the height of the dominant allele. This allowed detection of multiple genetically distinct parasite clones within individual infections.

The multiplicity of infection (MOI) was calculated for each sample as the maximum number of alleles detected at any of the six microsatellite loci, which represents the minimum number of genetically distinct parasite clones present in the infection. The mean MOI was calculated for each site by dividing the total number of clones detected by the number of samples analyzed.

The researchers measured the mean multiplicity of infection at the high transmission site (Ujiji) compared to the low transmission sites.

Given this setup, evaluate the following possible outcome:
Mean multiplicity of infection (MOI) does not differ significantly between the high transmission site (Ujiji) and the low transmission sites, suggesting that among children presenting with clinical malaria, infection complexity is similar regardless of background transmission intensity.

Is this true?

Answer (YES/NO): YES